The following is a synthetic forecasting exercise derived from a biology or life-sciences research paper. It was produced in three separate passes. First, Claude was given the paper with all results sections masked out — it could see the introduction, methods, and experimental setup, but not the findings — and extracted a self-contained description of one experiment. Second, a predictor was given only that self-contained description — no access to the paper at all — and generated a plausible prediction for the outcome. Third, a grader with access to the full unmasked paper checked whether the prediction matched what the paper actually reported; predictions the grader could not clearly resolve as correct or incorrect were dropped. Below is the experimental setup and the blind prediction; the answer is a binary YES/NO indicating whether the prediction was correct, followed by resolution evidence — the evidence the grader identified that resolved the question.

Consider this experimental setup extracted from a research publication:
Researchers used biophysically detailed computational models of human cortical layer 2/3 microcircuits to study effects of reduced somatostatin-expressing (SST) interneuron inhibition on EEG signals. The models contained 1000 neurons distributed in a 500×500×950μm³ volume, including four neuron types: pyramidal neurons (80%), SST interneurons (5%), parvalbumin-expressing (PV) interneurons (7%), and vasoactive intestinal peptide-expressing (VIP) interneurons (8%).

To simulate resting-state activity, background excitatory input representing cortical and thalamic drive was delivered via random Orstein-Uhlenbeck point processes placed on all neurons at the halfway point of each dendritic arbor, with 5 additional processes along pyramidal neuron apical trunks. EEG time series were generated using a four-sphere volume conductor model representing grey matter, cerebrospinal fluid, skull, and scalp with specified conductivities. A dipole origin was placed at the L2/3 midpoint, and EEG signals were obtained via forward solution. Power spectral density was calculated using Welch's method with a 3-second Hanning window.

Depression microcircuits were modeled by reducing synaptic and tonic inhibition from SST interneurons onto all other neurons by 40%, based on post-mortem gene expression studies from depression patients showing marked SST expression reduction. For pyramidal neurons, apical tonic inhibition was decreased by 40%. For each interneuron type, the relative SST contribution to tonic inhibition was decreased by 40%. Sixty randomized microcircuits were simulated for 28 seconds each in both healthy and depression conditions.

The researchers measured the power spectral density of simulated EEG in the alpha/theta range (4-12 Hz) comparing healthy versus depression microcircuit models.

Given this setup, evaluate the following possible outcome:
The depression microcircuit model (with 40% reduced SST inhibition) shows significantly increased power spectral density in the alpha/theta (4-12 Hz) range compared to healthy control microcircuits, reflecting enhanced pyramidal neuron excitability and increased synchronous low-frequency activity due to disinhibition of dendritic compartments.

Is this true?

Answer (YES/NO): YES